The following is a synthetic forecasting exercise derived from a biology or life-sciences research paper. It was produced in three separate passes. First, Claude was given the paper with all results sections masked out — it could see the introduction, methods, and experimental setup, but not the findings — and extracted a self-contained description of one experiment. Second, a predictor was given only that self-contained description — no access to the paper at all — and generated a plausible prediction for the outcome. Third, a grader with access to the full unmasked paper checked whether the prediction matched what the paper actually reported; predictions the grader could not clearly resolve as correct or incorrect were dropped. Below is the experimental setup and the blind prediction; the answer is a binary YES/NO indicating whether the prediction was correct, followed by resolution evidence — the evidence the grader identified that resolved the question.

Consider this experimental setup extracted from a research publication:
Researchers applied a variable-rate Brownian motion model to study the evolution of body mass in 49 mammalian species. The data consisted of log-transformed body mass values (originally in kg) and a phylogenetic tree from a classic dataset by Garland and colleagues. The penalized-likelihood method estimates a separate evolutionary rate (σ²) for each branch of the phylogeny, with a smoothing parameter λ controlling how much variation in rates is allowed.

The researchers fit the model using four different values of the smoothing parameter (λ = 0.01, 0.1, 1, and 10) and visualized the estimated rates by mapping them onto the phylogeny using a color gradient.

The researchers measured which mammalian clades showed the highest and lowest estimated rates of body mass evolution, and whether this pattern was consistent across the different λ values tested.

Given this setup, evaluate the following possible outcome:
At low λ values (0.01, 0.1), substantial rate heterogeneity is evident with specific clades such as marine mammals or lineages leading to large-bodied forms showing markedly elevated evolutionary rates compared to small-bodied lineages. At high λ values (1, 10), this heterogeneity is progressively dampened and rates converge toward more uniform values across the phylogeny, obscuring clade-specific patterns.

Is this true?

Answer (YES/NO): NO